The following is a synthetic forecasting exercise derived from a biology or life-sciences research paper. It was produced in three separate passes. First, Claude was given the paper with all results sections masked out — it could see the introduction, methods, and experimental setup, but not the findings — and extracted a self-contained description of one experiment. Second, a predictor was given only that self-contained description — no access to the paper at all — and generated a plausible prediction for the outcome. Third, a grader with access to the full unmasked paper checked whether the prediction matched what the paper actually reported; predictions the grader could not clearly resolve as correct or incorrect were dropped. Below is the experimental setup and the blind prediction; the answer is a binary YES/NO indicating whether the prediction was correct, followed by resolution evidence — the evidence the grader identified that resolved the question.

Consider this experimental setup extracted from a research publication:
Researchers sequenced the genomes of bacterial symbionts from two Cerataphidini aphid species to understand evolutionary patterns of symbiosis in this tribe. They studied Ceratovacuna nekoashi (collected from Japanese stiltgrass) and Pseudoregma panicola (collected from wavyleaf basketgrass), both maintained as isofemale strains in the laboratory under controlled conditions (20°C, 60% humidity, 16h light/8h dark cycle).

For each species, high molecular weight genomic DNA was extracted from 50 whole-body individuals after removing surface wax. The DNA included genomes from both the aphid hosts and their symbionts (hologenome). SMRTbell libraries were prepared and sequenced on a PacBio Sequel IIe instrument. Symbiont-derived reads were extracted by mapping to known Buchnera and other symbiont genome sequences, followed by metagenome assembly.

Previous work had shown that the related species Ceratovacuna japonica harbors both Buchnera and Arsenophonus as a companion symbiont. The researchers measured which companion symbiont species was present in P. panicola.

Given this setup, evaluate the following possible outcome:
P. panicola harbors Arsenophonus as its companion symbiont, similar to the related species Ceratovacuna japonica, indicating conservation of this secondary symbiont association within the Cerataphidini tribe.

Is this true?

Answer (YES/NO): NO